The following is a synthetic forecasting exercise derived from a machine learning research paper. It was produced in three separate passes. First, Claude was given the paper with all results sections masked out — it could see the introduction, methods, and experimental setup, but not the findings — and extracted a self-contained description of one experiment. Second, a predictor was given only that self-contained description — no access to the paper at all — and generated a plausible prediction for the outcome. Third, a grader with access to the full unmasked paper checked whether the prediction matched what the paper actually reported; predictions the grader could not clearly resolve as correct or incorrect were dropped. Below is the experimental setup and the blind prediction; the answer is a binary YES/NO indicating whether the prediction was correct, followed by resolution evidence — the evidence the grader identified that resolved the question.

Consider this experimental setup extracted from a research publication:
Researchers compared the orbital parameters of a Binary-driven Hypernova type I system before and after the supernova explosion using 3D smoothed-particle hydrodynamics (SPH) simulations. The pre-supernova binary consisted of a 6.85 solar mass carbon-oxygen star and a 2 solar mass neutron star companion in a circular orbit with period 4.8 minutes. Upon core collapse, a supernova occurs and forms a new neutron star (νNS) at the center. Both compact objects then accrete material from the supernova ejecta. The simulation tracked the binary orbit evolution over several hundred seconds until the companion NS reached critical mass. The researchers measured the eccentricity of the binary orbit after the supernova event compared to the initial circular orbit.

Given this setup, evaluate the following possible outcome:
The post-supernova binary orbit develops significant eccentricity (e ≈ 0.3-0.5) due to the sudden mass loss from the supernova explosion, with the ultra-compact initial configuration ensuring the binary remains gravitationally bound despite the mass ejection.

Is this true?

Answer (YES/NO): NO